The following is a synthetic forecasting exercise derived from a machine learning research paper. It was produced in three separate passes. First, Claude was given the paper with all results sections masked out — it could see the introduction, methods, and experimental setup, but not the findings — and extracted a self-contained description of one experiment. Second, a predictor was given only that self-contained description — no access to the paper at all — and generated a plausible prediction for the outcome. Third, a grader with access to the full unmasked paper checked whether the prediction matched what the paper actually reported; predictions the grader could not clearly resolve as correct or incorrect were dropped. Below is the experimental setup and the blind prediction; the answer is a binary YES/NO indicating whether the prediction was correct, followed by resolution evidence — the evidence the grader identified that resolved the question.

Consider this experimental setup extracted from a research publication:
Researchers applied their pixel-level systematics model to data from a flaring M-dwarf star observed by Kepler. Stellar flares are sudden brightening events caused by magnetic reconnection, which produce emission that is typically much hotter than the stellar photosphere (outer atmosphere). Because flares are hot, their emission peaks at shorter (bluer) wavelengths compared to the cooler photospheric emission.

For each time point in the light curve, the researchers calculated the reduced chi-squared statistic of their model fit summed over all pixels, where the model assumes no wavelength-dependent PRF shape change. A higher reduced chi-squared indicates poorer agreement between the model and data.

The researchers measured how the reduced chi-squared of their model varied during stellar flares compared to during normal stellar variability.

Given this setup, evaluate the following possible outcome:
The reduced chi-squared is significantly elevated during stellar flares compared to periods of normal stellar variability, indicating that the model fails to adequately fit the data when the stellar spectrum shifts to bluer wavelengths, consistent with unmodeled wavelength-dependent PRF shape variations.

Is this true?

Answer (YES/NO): YES